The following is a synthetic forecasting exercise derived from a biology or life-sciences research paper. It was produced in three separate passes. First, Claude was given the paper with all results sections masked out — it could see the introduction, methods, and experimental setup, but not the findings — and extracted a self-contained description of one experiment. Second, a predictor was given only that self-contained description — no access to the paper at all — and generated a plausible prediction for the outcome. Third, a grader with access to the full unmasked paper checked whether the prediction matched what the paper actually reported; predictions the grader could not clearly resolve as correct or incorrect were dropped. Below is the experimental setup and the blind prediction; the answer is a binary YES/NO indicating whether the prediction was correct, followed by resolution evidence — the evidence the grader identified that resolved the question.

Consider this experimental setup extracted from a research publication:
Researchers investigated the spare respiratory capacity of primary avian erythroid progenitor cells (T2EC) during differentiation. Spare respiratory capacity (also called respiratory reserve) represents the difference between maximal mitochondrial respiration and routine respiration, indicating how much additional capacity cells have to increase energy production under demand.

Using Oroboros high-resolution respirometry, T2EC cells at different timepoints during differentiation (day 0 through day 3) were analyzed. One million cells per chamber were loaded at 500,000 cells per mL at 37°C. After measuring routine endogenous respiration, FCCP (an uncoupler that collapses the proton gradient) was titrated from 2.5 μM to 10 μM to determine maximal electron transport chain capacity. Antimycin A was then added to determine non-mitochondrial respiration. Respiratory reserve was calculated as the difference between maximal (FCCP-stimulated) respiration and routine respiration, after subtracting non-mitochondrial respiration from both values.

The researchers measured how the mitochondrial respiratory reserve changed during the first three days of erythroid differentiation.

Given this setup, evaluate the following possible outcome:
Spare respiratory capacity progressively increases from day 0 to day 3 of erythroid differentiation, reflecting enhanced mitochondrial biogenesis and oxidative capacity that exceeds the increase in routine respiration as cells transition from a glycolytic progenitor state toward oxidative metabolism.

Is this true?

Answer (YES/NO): NO